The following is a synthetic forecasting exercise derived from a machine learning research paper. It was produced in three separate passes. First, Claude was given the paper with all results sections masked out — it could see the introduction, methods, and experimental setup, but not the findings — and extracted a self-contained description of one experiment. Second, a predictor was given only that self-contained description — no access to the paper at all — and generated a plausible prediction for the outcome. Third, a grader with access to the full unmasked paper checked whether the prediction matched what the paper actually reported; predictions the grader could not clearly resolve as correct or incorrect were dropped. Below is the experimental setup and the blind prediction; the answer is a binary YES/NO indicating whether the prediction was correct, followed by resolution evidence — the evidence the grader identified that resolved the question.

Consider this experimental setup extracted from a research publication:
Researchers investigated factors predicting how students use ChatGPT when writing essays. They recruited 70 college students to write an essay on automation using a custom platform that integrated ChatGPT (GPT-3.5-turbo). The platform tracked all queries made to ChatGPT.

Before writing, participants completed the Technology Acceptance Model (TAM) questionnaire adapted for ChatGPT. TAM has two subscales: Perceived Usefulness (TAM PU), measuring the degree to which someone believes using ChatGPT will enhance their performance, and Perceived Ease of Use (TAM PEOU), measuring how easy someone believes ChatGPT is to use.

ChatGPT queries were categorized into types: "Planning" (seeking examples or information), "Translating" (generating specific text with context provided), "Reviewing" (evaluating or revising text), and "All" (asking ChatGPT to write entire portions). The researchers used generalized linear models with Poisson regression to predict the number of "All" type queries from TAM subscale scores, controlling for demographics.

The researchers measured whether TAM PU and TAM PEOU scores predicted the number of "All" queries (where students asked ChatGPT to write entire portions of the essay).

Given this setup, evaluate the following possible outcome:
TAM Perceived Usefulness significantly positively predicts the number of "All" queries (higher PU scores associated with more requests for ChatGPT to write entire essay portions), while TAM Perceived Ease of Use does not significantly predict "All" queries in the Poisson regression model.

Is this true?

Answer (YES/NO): NO